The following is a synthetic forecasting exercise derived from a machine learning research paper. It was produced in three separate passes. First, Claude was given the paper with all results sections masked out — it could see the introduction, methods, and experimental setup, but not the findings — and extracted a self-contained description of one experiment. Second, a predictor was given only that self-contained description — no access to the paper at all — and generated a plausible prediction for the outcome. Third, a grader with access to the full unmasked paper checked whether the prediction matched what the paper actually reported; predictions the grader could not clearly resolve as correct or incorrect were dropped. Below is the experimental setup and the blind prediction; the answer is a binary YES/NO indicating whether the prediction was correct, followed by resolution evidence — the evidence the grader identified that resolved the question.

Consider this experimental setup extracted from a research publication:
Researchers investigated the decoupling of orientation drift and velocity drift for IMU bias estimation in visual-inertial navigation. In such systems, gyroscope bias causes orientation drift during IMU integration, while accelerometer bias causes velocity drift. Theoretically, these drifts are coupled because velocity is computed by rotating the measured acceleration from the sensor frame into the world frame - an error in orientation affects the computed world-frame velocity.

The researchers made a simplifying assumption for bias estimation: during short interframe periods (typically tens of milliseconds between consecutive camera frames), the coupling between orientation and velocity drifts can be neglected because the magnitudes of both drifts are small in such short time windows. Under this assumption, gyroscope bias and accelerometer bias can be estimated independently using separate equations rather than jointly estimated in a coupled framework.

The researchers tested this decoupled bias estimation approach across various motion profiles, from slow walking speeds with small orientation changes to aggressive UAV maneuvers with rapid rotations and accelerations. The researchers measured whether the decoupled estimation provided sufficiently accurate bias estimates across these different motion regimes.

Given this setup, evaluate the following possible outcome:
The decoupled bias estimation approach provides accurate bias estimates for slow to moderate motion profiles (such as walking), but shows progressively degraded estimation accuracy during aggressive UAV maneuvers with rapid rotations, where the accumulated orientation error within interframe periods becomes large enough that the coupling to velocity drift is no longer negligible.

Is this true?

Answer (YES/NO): NO